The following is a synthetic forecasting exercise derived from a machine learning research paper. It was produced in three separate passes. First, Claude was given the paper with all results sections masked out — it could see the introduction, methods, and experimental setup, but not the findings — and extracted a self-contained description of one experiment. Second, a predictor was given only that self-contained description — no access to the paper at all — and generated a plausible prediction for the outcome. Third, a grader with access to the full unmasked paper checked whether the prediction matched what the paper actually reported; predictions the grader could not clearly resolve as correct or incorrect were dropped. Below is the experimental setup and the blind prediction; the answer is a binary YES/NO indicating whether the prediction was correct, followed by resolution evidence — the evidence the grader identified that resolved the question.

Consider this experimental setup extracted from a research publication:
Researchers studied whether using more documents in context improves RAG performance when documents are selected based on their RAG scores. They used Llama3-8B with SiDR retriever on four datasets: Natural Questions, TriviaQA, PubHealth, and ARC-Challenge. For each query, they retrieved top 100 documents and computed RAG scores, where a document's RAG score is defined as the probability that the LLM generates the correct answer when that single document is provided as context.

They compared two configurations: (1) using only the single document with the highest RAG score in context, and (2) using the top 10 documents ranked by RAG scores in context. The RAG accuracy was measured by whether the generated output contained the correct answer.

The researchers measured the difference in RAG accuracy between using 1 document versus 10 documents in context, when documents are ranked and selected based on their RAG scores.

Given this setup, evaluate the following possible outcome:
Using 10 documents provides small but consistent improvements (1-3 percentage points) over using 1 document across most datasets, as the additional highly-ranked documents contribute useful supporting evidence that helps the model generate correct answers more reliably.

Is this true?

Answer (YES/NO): NO